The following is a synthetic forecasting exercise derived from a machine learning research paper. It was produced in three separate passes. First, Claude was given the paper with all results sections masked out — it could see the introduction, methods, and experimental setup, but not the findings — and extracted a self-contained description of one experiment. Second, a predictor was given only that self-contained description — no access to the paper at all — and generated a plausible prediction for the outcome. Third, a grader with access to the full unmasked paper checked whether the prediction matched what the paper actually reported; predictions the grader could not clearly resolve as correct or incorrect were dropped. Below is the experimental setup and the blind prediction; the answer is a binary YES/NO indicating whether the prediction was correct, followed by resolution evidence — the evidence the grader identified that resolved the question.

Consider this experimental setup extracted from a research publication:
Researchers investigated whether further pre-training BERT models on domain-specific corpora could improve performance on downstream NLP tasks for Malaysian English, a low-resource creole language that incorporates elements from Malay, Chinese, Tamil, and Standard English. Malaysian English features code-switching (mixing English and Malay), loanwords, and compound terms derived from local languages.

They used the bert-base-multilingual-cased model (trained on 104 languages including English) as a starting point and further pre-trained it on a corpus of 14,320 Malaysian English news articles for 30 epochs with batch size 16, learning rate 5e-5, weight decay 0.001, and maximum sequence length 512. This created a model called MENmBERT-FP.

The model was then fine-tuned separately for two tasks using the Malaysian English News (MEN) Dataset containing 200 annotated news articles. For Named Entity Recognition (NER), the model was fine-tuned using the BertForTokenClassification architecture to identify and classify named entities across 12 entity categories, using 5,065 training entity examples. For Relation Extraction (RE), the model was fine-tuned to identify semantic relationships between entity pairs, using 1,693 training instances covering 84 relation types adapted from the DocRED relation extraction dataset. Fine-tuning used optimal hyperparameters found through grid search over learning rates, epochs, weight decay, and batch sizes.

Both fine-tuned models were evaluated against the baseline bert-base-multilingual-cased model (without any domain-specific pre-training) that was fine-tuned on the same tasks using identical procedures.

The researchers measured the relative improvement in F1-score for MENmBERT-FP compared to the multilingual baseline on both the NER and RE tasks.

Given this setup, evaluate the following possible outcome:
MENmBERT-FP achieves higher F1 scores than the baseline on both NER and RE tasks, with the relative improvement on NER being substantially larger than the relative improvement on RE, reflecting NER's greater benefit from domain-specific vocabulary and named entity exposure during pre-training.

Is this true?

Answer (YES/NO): NO